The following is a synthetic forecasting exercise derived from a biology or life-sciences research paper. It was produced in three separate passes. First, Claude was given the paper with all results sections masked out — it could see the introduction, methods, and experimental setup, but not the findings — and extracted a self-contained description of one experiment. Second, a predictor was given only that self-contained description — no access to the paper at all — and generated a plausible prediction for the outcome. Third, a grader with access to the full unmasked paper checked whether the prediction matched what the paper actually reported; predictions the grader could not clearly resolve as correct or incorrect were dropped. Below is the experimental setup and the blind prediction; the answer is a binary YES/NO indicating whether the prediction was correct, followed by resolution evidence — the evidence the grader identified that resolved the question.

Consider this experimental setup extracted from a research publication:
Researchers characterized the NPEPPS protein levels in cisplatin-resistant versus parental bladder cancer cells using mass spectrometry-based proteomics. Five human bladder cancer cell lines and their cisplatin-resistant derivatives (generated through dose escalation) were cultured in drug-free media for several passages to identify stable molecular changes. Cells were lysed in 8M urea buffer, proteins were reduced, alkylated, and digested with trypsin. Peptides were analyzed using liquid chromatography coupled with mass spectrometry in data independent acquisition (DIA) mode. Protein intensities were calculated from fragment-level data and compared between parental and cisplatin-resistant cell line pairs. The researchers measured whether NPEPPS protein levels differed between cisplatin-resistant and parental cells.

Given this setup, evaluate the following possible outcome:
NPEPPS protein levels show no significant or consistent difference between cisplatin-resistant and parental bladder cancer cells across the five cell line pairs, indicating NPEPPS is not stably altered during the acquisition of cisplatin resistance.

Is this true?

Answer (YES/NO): NO